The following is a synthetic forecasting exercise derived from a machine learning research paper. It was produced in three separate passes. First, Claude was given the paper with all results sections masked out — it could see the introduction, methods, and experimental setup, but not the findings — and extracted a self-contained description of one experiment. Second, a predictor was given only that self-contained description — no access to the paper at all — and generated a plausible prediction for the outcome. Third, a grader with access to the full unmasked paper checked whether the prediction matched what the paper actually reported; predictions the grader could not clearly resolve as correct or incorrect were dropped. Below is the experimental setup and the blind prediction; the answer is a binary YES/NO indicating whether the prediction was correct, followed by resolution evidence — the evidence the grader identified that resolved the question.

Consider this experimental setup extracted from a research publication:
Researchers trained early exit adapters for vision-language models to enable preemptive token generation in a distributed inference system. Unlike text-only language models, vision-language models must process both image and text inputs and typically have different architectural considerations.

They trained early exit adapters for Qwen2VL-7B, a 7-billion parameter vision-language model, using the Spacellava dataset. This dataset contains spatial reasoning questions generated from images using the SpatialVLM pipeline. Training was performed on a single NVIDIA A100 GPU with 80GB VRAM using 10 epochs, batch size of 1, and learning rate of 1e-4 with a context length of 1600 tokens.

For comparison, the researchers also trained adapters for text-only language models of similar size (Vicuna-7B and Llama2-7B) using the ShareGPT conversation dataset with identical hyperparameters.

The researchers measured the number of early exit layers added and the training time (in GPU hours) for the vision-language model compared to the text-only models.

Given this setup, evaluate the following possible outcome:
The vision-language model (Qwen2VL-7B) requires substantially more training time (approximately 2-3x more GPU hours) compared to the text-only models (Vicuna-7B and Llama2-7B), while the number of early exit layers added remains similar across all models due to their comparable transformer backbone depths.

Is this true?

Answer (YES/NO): NO